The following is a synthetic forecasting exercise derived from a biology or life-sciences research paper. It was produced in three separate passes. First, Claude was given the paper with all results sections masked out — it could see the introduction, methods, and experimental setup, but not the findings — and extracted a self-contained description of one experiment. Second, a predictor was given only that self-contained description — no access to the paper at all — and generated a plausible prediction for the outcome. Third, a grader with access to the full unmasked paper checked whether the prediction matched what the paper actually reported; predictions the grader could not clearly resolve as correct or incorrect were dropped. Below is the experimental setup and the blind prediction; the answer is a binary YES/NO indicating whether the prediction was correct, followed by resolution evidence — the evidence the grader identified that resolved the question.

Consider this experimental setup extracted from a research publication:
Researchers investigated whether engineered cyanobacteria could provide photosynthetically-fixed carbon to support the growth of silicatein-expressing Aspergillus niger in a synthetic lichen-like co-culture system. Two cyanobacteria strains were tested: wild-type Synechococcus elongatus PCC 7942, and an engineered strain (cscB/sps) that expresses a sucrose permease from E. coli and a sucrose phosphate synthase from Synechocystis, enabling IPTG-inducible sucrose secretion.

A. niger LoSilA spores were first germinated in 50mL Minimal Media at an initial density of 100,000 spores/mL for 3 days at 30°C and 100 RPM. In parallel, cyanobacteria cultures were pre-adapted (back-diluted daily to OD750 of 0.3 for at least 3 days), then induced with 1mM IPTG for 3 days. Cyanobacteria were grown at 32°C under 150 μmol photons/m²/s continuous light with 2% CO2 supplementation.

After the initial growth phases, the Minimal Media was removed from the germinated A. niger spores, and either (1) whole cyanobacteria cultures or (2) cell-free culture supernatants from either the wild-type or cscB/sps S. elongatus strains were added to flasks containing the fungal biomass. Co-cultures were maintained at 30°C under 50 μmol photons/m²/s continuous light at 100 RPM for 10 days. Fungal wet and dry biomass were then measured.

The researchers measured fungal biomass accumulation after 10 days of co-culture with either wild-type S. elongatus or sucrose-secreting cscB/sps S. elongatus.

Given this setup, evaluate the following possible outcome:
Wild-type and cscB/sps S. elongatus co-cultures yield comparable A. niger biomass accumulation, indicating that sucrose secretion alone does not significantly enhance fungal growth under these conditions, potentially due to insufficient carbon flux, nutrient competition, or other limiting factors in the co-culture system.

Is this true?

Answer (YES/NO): NO